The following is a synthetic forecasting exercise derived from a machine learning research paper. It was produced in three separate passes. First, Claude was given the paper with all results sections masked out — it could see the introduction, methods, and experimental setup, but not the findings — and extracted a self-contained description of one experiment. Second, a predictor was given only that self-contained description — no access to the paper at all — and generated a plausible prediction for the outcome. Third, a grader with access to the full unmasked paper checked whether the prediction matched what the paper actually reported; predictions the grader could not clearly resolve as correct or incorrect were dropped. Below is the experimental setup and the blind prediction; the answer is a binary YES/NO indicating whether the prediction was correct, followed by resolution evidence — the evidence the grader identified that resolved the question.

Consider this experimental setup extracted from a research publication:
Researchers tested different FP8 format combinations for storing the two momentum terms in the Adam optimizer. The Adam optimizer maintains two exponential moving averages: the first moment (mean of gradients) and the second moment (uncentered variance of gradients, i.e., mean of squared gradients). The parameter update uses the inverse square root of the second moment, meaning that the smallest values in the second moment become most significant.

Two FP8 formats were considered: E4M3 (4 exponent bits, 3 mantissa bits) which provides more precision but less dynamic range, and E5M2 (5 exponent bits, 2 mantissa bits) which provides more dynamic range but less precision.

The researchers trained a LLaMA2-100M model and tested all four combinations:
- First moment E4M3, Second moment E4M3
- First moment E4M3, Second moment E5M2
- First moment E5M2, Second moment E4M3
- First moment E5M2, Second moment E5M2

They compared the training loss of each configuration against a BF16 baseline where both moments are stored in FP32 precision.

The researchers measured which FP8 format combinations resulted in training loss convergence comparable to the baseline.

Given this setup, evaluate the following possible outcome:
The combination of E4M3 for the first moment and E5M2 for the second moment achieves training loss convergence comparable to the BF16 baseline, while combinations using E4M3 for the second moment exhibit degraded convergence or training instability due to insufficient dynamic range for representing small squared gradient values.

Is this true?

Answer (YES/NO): YES